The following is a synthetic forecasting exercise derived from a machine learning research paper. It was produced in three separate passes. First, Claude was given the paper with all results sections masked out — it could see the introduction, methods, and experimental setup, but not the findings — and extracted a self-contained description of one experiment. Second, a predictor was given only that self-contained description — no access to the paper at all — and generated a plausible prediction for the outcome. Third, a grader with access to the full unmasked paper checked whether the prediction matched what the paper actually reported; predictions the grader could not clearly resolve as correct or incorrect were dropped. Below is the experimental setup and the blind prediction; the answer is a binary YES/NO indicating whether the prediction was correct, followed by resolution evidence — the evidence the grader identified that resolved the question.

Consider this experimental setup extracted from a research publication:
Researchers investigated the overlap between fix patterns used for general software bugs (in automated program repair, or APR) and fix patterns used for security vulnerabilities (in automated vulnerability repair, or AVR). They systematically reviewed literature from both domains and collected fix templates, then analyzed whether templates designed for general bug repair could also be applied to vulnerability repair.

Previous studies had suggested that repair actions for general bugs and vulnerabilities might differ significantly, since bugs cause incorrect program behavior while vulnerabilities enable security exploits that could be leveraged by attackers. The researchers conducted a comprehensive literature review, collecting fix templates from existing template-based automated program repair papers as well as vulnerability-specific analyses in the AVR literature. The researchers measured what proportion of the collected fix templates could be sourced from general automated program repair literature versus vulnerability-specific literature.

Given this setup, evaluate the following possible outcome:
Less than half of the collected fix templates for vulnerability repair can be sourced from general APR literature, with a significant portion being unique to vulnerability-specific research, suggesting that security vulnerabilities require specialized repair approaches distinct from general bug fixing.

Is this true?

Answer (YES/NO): NO